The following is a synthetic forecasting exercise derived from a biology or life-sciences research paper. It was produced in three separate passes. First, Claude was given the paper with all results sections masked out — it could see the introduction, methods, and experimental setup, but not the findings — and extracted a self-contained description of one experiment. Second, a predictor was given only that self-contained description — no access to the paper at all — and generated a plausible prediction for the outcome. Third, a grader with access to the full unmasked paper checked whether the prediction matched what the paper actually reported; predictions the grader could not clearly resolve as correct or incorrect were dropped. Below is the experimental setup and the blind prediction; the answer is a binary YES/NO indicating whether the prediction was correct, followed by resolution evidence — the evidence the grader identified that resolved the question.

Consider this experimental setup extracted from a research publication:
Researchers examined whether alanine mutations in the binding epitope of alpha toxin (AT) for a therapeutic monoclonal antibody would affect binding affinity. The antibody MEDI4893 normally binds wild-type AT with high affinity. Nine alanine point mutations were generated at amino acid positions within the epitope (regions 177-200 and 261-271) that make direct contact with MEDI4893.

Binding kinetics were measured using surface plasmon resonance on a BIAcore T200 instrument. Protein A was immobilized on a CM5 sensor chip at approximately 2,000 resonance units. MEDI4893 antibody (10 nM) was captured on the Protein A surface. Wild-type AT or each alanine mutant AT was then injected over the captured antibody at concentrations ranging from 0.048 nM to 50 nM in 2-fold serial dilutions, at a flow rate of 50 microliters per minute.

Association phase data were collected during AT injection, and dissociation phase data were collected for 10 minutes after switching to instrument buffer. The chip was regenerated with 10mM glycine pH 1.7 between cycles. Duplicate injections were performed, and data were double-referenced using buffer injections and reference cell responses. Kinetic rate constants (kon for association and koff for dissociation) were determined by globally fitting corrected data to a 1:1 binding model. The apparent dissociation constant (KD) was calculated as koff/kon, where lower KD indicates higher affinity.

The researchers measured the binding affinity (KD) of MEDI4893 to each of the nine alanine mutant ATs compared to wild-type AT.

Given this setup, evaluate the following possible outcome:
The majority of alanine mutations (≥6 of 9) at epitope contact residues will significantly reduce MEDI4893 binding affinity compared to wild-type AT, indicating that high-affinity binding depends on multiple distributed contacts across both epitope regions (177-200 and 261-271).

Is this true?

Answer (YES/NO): YES